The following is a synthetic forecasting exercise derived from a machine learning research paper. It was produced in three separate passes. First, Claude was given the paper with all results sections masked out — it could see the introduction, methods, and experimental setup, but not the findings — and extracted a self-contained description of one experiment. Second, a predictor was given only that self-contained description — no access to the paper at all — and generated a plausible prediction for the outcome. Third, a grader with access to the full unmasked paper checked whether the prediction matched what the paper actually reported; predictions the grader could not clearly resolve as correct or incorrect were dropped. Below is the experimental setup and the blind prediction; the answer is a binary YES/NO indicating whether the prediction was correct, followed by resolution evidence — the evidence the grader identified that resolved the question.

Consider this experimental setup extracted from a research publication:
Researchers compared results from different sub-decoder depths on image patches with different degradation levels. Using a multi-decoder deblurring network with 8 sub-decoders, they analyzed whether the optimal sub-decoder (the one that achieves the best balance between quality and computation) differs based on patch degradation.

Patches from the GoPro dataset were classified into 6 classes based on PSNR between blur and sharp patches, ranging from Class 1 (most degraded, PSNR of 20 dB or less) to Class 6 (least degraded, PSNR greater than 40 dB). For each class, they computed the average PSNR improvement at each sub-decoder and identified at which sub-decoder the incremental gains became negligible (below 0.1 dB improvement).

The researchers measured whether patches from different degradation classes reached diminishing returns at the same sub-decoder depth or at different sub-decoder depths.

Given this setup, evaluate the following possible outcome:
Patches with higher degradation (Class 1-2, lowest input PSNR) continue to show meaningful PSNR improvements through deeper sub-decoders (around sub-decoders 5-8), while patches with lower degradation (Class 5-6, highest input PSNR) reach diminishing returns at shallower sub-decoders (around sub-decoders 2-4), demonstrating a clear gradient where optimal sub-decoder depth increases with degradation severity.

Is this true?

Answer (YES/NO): YES